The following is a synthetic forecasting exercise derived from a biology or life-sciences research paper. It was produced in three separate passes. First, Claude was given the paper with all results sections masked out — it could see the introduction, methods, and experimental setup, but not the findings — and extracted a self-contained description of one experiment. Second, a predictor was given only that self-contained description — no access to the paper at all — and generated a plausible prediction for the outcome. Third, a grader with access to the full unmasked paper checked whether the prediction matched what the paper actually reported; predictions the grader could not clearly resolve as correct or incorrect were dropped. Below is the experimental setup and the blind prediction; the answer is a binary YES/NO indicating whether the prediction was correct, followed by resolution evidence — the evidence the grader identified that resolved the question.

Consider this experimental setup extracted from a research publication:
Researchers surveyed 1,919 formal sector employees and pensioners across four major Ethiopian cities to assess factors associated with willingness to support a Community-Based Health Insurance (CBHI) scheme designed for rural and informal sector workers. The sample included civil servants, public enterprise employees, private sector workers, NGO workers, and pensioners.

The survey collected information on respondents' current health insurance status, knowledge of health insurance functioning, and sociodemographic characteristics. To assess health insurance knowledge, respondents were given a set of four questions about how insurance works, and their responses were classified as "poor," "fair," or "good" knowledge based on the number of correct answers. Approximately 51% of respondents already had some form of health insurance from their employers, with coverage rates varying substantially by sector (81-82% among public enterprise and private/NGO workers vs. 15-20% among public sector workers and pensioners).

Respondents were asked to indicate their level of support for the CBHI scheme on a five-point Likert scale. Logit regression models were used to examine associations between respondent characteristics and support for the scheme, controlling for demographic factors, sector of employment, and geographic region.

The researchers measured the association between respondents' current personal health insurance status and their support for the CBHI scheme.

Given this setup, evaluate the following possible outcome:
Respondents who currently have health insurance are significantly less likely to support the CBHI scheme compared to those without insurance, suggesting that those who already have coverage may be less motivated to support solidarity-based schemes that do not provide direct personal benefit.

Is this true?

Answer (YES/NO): YES